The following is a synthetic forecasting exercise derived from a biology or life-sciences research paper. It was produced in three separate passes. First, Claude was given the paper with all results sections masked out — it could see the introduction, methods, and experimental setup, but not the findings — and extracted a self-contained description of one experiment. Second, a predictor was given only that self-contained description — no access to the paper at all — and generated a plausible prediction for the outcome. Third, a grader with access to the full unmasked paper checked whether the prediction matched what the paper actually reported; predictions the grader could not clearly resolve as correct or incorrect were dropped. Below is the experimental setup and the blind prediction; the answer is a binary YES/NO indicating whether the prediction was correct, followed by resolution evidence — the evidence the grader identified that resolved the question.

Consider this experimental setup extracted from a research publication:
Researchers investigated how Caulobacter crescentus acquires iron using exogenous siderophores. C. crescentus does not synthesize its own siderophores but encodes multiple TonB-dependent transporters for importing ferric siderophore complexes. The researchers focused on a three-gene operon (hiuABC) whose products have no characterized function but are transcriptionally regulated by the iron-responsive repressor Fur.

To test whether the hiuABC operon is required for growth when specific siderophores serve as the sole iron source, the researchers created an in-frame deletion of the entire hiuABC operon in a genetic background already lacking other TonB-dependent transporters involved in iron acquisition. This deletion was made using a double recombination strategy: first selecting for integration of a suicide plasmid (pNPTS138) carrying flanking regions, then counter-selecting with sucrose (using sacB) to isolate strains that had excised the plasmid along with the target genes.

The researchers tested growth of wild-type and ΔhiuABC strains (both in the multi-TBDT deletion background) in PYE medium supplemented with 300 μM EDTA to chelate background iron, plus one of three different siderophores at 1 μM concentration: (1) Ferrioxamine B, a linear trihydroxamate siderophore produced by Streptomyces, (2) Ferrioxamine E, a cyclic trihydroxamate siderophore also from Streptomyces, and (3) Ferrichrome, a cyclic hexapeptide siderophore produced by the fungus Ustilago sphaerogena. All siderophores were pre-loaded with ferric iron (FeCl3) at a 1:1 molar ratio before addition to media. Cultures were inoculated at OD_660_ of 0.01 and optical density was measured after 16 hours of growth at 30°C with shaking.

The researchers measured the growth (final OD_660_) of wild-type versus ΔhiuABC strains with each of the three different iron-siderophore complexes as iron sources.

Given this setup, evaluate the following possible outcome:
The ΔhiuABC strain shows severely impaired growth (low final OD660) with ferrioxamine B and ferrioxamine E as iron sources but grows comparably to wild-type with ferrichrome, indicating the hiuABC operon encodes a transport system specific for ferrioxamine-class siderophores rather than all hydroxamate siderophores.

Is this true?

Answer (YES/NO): NO